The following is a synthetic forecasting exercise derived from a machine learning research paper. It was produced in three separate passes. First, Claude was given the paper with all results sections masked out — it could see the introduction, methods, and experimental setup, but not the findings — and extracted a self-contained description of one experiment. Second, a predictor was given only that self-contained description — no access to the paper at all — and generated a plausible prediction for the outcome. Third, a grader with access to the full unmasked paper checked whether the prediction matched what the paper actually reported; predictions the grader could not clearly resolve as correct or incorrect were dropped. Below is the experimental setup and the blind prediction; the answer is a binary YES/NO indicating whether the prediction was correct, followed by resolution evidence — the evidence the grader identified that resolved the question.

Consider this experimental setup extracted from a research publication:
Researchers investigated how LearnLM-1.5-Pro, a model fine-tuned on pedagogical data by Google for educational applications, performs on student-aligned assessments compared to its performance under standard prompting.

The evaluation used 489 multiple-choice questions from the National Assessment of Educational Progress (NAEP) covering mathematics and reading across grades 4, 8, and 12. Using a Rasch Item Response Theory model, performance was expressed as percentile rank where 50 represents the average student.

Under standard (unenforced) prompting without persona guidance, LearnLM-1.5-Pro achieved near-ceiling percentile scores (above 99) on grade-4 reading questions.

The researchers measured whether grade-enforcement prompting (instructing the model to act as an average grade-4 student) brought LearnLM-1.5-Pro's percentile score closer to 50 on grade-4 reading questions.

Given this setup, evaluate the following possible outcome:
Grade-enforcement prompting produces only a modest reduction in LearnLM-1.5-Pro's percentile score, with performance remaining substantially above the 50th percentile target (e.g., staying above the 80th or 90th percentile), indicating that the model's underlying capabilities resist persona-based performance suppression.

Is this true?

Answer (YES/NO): NO